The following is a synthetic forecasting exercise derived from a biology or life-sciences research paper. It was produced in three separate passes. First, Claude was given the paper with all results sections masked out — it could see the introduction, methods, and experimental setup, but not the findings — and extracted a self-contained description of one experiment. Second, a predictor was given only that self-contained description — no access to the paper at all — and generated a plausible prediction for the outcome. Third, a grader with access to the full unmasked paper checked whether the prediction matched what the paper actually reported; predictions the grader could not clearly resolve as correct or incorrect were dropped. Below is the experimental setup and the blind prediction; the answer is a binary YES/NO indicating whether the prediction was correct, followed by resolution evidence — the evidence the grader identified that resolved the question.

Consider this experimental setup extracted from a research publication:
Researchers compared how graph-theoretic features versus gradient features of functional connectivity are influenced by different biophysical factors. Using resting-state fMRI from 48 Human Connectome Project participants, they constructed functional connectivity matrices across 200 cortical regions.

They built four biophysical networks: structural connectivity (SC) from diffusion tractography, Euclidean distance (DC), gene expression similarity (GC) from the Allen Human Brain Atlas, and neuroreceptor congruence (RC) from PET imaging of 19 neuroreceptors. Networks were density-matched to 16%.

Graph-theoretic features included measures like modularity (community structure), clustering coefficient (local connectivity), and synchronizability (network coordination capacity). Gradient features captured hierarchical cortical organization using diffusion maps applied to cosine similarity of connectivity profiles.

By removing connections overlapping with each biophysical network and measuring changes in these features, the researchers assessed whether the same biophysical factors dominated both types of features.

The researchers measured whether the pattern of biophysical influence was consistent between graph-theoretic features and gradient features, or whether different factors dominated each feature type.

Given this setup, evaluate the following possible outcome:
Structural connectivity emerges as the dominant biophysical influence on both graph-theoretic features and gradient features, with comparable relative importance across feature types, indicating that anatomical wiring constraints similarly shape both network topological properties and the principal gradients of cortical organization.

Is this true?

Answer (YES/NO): NO